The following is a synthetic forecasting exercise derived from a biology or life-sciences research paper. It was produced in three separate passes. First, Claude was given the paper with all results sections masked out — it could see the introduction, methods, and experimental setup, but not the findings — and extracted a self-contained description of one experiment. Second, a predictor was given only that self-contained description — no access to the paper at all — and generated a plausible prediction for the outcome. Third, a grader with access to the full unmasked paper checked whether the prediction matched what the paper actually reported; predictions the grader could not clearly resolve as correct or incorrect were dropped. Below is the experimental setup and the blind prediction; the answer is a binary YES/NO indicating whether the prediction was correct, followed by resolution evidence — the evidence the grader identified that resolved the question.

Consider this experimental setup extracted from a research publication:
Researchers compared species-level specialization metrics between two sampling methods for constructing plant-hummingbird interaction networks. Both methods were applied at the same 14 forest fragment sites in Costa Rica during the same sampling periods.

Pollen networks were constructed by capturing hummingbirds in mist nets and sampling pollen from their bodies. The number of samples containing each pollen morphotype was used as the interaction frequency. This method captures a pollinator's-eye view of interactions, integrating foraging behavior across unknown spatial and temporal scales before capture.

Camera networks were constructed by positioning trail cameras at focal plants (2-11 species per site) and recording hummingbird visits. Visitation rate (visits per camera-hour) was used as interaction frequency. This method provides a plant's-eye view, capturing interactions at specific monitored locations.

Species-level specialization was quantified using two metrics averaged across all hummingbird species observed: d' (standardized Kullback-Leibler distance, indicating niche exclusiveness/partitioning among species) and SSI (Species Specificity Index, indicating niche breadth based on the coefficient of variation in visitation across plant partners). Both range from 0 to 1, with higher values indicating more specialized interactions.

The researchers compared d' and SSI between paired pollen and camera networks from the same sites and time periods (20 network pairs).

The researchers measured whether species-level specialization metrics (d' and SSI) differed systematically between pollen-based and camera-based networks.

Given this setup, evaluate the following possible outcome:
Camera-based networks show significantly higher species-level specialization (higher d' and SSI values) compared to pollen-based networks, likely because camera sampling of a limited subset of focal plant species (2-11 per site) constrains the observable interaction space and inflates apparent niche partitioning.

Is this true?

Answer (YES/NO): YES